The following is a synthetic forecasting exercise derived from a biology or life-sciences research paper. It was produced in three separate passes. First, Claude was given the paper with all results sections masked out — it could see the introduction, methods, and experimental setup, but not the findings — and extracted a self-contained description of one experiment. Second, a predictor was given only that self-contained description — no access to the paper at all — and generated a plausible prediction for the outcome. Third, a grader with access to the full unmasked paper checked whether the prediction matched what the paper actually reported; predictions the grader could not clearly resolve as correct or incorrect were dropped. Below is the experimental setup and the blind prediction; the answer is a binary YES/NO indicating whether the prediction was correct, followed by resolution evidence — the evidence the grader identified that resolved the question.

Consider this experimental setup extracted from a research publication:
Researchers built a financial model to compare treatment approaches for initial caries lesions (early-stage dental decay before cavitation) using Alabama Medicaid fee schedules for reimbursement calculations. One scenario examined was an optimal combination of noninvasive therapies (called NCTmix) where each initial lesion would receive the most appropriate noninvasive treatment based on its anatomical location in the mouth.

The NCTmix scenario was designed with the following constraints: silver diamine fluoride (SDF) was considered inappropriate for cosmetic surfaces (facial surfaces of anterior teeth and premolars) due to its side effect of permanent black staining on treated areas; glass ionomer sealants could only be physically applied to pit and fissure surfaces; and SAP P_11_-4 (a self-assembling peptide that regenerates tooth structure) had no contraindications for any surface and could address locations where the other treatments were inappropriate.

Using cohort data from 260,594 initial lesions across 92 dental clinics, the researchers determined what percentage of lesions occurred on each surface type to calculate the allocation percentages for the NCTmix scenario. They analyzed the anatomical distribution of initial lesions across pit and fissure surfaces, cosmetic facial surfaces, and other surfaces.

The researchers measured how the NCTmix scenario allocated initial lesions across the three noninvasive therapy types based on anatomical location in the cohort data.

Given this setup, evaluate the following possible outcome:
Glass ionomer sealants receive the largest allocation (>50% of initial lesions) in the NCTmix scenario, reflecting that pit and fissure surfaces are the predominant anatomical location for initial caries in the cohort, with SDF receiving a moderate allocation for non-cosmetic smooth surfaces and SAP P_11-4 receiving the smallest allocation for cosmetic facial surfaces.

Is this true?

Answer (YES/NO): NO